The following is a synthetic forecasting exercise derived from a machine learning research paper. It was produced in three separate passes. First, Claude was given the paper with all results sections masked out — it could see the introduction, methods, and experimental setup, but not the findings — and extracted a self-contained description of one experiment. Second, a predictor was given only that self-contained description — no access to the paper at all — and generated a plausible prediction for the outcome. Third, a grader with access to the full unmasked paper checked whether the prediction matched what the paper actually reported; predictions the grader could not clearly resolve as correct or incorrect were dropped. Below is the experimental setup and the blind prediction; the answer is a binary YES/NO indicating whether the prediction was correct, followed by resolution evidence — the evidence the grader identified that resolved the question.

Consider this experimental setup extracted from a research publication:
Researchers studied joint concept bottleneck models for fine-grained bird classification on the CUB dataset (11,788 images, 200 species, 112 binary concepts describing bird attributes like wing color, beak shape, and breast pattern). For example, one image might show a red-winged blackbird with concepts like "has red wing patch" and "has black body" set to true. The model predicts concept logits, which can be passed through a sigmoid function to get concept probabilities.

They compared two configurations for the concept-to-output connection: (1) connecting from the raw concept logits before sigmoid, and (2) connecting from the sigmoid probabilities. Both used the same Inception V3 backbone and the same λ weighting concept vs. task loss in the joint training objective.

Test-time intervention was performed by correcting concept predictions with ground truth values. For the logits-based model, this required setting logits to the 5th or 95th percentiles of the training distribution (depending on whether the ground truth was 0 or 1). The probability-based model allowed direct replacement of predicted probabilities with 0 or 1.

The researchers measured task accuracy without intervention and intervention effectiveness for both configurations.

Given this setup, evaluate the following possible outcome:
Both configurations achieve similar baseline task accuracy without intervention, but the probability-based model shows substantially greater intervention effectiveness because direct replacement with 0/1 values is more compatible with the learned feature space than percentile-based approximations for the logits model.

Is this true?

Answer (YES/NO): NO